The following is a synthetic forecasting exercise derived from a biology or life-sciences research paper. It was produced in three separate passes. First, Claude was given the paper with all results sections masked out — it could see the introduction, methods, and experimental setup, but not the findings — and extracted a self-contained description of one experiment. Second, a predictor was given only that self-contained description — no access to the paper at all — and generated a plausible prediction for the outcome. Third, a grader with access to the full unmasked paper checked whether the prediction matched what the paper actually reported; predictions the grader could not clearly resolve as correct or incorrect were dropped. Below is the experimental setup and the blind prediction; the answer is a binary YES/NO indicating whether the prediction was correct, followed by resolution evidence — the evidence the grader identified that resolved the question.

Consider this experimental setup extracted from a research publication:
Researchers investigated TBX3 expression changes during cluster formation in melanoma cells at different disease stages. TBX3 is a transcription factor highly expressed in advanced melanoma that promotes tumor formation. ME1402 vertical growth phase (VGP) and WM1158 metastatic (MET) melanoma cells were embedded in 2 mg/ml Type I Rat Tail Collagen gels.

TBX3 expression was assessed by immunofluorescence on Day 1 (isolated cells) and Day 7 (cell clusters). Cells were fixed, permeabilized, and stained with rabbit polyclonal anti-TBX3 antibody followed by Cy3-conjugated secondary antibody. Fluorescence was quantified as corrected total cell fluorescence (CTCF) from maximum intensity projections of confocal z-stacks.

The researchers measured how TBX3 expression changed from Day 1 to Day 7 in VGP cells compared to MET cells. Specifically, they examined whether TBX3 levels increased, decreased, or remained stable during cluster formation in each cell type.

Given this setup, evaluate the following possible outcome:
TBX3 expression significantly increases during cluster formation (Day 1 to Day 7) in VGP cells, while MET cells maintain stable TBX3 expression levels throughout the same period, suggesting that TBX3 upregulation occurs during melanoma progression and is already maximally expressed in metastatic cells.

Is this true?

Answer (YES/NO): NO